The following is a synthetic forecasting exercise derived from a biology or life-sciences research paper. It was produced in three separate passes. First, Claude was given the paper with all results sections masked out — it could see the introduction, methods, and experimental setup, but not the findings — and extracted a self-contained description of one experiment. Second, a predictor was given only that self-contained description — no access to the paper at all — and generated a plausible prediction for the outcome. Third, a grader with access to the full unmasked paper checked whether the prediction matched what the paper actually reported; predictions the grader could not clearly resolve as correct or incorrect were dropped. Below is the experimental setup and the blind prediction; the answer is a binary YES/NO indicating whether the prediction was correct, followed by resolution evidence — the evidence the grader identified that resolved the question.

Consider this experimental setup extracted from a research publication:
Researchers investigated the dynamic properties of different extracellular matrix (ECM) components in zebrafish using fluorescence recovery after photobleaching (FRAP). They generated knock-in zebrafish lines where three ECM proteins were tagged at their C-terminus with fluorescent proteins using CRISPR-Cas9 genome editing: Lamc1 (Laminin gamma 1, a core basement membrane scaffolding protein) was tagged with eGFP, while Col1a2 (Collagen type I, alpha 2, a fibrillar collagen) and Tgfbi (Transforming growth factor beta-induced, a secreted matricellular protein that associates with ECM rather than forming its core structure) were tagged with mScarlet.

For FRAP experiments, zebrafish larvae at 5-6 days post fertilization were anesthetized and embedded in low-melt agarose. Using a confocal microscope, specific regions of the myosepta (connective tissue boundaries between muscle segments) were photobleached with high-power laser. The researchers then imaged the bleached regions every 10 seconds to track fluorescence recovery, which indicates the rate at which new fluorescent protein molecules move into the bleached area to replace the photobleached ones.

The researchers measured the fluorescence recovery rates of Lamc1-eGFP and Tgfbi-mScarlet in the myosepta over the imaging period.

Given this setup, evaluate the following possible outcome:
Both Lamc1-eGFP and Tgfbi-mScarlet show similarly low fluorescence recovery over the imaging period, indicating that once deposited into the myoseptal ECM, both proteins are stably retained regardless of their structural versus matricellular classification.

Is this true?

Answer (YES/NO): NO